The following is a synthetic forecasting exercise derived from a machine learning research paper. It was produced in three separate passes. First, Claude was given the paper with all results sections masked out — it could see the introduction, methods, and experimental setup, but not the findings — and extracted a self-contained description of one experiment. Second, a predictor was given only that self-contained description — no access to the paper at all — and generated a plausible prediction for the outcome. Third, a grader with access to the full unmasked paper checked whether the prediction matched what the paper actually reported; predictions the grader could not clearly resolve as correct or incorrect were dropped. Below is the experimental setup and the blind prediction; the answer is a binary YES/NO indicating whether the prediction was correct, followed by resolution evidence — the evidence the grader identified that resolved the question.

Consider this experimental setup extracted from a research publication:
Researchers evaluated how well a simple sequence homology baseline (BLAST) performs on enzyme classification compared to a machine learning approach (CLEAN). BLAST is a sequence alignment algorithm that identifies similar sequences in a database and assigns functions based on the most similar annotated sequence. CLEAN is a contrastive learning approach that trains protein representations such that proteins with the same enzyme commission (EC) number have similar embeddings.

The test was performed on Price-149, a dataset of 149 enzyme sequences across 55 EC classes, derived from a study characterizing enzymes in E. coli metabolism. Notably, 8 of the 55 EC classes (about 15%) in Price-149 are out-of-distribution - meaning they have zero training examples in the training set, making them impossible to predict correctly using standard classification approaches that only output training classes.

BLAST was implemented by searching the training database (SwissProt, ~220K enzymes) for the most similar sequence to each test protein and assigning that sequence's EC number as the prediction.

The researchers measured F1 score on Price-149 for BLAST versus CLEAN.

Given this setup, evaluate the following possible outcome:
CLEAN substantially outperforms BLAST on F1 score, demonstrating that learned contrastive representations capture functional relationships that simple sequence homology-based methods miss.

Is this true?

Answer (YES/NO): YES